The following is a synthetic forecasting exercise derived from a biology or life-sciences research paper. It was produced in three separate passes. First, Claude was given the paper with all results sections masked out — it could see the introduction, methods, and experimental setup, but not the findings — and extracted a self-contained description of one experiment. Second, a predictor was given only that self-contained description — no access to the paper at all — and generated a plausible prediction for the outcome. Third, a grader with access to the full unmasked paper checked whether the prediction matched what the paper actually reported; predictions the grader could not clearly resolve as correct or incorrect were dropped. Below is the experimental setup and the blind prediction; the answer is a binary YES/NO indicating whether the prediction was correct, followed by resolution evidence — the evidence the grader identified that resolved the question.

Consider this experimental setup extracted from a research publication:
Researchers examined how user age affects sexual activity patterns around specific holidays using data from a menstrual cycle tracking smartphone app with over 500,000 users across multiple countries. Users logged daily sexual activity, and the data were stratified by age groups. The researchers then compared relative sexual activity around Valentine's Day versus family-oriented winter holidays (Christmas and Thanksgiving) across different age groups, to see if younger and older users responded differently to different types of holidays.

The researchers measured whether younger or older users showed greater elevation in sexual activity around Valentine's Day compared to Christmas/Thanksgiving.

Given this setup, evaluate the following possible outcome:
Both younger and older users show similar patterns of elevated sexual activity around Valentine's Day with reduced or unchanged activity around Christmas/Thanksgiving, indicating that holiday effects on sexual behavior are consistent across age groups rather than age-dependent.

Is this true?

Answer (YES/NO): NO